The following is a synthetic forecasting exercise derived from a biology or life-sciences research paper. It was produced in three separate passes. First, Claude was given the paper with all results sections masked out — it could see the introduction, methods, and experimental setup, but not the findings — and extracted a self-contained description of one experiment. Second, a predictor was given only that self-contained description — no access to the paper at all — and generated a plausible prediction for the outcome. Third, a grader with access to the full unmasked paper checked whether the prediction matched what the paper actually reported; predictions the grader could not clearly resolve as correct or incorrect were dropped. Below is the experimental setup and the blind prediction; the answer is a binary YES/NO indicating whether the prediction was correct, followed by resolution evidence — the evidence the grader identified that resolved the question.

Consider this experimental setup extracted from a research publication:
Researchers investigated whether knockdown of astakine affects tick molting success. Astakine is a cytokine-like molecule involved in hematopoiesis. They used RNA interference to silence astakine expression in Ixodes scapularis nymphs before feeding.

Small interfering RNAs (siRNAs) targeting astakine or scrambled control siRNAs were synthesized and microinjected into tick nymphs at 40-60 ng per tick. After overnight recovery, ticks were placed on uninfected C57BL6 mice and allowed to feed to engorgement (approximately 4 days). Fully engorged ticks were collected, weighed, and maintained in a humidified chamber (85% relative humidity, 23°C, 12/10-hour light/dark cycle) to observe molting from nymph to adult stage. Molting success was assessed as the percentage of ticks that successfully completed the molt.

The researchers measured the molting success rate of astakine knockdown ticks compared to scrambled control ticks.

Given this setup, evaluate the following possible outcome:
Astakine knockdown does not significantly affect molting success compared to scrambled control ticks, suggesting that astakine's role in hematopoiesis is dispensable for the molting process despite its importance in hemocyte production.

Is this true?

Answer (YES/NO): NO